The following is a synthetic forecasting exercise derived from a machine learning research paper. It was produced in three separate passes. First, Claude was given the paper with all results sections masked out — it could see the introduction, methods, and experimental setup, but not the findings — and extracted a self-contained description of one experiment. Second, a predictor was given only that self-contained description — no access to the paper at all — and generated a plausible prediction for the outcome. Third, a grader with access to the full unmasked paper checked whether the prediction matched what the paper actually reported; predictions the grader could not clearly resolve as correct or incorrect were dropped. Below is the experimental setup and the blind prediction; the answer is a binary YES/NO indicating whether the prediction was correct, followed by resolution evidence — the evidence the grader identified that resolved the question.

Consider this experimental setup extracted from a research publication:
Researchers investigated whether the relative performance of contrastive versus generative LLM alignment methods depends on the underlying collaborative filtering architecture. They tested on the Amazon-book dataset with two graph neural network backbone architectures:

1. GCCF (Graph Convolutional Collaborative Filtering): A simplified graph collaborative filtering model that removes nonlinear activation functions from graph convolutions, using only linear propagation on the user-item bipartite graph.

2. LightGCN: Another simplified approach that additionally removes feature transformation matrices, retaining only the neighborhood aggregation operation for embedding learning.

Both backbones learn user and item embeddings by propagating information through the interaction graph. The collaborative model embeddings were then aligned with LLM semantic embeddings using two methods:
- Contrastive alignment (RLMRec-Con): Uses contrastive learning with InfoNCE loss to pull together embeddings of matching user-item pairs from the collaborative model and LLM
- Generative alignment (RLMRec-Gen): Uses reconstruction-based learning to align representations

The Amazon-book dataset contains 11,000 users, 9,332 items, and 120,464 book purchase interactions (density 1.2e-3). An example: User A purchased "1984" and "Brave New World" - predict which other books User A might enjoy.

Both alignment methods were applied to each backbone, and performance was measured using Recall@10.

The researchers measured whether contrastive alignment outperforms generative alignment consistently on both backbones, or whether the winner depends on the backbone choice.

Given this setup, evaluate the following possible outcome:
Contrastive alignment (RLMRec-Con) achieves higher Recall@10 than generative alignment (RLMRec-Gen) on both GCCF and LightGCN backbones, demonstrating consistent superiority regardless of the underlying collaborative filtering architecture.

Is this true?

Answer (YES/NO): YES